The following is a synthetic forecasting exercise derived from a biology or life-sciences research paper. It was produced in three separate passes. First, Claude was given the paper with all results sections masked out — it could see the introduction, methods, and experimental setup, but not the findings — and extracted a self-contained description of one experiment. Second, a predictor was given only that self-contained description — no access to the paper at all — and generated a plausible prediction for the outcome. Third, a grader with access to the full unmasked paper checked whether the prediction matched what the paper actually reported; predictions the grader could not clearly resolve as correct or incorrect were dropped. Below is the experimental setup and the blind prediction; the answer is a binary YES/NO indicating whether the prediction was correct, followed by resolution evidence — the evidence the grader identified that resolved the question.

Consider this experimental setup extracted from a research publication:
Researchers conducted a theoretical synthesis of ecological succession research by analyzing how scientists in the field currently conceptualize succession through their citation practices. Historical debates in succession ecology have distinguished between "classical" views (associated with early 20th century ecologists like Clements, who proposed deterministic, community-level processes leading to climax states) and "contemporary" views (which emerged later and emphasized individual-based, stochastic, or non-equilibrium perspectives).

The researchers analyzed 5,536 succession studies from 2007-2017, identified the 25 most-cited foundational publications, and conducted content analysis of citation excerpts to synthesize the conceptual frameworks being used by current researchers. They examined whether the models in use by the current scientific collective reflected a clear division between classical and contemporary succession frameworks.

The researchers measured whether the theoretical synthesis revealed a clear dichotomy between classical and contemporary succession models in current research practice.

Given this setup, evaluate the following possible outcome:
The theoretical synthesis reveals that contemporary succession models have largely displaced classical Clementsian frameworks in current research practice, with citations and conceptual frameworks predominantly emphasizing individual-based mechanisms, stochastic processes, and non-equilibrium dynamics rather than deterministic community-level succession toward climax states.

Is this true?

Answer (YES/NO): NO